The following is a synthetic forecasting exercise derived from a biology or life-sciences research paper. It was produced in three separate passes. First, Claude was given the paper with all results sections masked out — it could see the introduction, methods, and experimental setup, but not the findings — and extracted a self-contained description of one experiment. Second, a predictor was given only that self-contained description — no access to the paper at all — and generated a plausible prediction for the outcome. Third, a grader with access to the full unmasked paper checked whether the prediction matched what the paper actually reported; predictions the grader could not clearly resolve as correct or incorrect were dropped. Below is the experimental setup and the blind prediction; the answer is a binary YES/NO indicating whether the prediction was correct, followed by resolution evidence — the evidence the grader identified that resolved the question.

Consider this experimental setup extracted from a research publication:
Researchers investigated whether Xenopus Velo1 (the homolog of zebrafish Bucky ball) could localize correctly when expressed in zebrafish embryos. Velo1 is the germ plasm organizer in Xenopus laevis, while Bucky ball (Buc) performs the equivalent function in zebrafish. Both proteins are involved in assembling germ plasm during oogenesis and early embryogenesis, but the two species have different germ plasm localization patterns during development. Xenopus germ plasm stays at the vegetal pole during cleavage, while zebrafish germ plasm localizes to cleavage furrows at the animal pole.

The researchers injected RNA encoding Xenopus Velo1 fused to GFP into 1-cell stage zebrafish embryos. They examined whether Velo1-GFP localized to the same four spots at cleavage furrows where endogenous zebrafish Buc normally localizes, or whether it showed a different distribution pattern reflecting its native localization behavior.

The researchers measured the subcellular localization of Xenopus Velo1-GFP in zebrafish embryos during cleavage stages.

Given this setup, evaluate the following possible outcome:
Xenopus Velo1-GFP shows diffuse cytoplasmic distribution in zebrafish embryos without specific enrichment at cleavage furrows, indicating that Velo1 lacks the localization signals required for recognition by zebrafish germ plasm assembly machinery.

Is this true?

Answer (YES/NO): NO